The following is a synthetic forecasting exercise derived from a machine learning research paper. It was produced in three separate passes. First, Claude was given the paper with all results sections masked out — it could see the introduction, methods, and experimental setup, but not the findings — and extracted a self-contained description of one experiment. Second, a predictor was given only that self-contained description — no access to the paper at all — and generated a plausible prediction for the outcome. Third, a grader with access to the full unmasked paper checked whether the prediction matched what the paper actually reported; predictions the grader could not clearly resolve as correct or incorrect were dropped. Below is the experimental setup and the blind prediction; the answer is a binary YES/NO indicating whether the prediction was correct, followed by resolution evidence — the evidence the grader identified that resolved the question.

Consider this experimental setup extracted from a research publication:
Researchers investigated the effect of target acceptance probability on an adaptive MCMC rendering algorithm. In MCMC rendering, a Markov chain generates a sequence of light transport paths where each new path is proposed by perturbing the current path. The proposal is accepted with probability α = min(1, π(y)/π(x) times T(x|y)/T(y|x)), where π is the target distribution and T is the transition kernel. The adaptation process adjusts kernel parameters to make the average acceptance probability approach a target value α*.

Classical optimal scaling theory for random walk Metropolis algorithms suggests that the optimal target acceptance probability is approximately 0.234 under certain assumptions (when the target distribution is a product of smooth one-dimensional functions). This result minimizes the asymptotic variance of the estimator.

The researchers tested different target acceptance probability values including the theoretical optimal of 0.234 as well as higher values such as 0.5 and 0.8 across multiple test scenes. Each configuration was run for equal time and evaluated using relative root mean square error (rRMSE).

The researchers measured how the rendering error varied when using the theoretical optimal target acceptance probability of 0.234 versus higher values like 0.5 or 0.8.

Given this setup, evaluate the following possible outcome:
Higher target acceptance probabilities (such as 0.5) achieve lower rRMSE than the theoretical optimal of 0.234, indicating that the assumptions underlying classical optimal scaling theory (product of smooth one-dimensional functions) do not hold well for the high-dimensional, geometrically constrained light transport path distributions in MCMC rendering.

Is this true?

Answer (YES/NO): YES